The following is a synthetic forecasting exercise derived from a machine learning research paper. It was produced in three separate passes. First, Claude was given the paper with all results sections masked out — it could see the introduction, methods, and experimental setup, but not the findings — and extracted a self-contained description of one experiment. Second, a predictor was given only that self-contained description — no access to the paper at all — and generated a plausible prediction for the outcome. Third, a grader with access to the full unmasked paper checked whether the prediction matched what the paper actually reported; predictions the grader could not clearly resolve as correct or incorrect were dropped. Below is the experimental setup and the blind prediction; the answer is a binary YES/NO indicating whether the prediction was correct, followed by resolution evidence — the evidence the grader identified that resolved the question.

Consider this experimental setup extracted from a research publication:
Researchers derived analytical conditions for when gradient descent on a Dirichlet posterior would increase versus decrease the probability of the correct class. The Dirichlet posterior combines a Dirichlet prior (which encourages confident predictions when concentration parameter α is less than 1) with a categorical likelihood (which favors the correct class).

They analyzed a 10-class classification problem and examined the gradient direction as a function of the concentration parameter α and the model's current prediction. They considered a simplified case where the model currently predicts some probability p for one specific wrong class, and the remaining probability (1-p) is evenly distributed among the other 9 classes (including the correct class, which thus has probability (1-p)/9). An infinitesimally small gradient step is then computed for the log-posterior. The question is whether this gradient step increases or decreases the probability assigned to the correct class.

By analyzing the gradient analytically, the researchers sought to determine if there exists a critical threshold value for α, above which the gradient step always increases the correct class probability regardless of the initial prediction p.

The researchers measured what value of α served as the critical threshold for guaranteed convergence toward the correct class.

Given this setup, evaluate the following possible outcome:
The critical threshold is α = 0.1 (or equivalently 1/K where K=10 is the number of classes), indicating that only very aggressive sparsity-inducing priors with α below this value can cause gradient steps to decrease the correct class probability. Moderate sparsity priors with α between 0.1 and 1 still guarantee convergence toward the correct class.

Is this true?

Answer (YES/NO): NO